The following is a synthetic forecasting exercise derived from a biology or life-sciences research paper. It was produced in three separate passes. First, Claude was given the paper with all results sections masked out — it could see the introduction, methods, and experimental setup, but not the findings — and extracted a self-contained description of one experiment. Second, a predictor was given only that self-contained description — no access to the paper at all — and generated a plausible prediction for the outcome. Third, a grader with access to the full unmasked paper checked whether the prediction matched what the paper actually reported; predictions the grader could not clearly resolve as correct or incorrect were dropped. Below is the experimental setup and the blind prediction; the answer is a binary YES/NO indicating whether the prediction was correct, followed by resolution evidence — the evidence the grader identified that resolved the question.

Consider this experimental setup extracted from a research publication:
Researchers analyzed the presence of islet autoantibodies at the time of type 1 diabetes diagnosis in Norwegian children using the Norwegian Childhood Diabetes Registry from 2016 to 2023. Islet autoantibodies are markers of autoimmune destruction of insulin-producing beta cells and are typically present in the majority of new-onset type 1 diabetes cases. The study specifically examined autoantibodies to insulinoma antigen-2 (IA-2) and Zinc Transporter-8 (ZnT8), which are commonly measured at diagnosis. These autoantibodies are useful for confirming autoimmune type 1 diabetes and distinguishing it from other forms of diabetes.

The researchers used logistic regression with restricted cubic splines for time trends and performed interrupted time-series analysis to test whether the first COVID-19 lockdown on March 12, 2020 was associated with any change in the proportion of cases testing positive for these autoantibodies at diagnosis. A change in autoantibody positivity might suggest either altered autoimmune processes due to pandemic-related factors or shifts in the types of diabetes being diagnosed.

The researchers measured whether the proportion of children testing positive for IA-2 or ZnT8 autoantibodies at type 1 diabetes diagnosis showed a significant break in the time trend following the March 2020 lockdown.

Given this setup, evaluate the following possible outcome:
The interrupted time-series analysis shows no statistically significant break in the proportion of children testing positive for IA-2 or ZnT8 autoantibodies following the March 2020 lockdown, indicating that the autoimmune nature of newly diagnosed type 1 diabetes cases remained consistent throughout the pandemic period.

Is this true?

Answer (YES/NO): YES